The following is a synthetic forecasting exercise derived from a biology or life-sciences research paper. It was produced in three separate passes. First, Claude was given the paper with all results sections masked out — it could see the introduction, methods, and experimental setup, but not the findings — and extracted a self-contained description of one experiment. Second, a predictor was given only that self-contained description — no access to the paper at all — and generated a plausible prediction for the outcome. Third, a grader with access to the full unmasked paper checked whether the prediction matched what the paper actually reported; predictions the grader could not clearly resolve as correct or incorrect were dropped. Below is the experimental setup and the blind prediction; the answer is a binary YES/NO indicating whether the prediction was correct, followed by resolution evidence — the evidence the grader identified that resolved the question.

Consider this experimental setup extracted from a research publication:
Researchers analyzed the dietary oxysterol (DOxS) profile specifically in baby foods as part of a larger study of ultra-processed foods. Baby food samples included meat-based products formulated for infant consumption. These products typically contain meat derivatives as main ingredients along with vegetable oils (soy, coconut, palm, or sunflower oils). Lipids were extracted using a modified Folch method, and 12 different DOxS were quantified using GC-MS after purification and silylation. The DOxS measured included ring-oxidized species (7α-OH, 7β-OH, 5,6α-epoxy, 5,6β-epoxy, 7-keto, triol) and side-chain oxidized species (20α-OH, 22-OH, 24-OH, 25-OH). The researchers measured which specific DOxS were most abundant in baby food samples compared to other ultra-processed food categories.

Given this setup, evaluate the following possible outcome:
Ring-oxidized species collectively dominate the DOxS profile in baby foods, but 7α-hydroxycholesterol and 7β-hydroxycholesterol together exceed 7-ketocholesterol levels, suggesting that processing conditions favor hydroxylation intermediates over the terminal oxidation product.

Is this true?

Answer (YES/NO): NO